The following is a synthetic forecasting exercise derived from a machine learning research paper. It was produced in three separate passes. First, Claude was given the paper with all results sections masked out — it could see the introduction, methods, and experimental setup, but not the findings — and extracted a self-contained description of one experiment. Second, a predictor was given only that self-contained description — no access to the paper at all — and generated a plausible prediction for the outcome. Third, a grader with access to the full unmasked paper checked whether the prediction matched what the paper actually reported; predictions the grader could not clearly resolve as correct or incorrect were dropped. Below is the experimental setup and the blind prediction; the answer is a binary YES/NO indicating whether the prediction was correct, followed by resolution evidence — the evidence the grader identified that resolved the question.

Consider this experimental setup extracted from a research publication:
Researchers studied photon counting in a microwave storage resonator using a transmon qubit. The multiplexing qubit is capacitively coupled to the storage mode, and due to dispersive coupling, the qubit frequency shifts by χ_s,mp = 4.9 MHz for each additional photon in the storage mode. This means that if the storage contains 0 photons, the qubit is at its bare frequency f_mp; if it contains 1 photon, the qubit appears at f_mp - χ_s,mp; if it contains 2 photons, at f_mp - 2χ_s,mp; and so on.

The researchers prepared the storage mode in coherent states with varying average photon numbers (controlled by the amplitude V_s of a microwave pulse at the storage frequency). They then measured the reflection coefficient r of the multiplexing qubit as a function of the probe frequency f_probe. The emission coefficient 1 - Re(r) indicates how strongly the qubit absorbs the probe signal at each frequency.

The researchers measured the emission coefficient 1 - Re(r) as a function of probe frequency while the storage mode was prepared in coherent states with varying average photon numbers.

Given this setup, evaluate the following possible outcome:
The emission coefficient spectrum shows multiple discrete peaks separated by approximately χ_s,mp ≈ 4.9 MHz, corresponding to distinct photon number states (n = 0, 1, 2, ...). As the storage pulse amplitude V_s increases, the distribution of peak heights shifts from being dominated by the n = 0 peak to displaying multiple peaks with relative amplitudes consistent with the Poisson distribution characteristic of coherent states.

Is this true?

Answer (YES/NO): YES